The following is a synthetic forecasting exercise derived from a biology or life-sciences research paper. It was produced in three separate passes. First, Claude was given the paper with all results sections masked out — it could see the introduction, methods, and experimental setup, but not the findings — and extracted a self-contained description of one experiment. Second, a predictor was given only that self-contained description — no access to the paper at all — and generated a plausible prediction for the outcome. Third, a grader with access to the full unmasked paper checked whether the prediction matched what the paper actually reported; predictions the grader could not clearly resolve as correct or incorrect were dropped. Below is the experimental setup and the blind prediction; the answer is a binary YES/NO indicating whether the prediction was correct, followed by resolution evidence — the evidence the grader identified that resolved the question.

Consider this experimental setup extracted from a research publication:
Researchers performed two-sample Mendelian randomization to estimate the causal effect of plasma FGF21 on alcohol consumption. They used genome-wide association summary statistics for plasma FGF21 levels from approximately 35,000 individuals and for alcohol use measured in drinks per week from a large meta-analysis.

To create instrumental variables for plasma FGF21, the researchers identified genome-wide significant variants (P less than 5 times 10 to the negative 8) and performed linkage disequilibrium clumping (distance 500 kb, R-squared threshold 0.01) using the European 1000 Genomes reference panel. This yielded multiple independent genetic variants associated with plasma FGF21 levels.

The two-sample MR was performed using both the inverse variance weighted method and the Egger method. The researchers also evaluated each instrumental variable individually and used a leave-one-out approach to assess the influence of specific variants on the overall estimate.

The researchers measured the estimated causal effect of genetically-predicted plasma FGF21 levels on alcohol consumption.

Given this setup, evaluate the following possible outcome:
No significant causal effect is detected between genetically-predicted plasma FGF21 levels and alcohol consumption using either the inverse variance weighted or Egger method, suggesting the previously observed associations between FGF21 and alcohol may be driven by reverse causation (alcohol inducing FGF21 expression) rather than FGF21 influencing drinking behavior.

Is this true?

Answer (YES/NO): NO